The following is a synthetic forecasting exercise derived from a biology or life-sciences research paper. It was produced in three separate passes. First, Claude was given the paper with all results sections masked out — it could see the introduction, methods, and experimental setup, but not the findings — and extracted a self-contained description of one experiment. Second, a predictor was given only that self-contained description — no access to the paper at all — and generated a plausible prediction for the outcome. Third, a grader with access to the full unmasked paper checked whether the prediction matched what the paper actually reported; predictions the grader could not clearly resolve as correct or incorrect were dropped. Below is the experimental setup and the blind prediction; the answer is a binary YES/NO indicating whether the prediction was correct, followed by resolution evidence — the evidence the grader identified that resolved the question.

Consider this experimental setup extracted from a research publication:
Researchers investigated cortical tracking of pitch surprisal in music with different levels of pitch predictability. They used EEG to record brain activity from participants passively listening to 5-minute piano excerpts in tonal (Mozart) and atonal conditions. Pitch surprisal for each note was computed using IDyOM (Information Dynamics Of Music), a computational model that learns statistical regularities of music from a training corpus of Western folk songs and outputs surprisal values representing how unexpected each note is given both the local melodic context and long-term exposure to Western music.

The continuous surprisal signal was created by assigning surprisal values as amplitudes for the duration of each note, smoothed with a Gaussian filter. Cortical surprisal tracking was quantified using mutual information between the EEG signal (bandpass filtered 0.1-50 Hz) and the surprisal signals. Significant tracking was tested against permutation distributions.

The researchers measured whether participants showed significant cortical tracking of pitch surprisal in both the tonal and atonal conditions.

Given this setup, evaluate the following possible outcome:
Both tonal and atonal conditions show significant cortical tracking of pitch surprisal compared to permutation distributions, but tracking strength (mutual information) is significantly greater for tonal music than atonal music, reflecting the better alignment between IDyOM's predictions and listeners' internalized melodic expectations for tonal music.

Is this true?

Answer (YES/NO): NO